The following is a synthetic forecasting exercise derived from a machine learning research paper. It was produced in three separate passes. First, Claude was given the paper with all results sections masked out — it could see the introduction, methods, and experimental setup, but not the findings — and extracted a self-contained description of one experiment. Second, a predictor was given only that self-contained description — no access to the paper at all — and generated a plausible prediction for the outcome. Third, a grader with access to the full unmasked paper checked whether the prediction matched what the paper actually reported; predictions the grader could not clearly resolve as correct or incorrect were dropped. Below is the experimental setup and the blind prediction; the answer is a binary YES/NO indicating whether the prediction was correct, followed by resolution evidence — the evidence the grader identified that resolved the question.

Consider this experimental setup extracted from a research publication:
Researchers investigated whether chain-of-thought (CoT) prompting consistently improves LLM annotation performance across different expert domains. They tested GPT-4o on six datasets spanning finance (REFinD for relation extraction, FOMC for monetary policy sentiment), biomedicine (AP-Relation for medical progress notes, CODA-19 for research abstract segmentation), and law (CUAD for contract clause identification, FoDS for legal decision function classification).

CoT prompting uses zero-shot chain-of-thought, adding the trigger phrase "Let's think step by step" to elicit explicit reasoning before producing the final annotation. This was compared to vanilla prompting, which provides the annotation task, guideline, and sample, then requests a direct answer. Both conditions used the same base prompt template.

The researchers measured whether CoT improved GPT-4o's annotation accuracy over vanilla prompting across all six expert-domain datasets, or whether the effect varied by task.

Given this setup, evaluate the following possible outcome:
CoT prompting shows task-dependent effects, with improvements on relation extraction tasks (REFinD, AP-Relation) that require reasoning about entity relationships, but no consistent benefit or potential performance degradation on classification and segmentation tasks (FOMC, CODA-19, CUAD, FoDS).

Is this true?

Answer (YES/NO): NO